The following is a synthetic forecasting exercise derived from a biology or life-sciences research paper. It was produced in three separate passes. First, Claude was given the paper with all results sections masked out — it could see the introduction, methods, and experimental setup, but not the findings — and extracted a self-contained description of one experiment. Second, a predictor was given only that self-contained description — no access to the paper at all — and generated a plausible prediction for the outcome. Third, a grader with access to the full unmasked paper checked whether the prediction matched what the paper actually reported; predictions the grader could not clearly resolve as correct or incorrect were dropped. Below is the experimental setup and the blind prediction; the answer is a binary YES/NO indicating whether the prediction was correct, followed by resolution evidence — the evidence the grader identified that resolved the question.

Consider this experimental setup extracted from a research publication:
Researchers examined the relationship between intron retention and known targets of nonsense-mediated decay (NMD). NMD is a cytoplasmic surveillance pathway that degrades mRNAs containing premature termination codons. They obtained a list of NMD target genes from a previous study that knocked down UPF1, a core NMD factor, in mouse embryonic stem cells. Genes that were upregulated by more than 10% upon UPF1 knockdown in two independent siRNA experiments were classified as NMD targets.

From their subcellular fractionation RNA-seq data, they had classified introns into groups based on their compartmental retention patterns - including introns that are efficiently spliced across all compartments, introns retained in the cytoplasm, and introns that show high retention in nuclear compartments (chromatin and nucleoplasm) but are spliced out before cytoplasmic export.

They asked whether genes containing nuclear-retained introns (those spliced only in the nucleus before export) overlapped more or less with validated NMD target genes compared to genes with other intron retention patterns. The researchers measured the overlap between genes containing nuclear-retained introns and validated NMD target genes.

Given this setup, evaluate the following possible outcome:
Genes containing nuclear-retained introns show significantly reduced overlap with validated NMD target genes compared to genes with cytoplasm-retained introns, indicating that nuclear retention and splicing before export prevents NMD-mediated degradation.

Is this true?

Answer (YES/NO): YES